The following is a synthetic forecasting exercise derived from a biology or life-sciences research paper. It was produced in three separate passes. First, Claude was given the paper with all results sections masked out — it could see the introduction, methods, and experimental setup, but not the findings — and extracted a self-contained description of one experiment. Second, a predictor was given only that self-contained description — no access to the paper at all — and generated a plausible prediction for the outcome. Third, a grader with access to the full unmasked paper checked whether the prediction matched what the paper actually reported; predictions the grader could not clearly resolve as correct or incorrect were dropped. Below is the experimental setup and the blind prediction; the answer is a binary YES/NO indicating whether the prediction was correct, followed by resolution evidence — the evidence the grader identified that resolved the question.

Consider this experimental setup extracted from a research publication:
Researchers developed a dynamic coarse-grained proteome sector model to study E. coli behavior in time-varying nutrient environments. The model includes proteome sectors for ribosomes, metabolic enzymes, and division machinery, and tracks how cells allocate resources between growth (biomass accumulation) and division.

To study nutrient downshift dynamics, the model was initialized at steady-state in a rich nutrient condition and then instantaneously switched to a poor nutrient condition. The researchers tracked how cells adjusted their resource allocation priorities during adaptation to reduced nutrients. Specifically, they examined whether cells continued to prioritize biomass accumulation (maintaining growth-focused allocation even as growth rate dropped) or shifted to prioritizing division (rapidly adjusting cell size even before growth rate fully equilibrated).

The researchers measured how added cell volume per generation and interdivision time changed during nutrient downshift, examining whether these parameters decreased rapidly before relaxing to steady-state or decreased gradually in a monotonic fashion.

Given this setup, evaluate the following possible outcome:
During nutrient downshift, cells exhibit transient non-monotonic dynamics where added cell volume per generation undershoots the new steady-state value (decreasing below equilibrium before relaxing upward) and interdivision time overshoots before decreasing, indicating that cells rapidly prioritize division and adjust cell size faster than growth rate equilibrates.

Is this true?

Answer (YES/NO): NO